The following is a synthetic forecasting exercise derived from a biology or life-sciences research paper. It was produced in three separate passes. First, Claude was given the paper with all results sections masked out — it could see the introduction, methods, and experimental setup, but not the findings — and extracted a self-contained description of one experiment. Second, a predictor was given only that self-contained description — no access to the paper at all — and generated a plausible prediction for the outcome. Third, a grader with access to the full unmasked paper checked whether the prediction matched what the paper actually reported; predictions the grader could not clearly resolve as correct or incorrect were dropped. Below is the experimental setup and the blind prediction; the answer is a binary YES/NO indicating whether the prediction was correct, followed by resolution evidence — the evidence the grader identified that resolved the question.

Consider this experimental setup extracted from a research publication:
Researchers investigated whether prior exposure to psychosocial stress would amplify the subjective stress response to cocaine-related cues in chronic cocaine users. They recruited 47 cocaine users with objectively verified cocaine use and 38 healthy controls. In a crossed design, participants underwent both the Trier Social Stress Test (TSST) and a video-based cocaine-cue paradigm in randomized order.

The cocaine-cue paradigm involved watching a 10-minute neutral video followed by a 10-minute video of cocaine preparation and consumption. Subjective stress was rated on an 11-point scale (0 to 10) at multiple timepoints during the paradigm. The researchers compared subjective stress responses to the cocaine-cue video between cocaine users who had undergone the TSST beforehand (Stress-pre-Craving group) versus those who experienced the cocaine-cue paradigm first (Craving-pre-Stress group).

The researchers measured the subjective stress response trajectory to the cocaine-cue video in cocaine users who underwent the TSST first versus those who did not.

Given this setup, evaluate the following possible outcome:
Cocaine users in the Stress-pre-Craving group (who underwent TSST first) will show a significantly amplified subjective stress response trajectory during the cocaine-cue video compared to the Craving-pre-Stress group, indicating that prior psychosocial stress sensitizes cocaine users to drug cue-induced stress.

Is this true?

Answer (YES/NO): NO